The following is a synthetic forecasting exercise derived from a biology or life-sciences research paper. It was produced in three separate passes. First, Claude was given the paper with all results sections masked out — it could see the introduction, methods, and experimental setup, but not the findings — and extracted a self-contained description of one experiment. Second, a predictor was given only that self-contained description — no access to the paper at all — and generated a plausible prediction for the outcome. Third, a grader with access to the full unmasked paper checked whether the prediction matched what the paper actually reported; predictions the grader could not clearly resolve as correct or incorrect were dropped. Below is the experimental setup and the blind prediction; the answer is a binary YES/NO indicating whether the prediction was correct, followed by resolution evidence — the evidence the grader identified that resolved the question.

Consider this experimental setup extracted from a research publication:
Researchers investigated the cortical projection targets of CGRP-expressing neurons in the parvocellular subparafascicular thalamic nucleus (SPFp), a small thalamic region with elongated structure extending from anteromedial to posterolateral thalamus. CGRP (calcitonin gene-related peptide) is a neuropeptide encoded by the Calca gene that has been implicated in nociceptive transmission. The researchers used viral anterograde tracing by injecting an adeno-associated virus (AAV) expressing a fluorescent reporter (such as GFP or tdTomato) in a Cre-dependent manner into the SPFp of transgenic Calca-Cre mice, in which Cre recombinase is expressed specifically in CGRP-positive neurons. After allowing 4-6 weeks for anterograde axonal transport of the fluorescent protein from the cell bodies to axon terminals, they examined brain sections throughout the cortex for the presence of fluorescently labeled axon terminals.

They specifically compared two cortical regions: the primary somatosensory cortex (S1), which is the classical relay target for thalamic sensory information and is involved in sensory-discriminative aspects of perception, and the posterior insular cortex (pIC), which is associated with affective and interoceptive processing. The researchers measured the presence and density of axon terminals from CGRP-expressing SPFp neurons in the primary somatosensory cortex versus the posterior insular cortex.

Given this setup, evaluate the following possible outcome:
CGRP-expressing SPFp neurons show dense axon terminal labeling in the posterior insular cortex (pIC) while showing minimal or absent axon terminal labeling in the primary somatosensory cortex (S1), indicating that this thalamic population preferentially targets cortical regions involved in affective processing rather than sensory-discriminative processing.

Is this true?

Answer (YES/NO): YES